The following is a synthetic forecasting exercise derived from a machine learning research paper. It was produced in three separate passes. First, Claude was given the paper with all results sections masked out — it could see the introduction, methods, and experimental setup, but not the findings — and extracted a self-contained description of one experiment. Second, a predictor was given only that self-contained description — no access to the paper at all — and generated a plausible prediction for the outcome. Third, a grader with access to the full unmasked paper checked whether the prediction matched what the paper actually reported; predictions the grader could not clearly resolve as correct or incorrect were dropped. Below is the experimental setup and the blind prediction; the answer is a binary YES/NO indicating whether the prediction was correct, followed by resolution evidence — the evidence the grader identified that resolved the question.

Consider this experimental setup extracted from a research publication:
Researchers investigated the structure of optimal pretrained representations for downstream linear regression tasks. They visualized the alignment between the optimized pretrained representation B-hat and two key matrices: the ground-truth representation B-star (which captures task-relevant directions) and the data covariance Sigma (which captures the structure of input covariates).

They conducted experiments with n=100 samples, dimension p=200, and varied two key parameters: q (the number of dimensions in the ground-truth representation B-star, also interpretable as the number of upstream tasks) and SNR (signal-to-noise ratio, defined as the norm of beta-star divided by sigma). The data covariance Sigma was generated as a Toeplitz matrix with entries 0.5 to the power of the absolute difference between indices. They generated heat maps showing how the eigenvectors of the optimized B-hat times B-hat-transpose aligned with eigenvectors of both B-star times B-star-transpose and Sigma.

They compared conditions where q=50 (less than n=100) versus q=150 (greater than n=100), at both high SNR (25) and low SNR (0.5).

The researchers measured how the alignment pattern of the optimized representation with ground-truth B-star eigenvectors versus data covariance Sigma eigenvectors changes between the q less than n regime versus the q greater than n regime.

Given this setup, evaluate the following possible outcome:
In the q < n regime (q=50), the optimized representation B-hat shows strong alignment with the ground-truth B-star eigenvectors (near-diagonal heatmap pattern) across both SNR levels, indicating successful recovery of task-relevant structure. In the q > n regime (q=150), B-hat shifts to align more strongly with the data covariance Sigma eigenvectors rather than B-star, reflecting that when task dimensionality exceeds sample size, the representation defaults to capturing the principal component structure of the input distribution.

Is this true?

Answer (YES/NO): NO